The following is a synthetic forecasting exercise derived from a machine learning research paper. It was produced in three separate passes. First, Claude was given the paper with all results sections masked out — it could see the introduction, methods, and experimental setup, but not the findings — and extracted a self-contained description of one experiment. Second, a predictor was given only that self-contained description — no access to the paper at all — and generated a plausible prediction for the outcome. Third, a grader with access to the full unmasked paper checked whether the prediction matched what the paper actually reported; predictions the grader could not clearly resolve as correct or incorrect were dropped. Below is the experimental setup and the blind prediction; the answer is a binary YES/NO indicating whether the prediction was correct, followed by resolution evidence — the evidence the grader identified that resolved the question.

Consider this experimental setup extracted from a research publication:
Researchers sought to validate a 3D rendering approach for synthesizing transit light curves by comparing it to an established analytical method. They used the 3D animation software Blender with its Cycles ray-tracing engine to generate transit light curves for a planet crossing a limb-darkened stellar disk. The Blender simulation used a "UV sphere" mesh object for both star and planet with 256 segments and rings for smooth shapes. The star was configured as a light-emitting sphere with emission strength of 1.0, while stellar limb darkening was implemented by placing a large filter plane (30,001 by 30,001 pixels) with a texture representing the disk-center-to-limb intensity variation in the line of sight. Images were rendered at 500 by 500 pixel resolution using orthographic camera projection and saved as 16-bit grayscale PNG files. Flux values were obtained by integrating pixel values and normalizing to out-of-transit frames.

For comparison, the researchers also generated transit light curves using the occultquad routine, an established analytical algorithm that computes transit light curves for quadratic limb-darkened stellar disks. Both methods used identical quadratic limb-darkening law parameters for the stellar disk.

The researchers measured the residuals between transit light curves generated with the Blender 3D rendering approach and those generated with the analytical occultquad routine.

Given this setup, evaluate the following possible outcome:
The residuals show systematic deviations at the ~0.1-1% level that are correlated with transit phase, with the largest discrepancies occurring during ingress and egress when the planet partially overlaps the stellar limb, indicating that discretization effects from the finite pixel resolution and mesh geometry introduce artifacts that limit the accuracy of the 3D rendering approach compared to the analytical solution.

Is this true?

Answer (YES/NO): NO